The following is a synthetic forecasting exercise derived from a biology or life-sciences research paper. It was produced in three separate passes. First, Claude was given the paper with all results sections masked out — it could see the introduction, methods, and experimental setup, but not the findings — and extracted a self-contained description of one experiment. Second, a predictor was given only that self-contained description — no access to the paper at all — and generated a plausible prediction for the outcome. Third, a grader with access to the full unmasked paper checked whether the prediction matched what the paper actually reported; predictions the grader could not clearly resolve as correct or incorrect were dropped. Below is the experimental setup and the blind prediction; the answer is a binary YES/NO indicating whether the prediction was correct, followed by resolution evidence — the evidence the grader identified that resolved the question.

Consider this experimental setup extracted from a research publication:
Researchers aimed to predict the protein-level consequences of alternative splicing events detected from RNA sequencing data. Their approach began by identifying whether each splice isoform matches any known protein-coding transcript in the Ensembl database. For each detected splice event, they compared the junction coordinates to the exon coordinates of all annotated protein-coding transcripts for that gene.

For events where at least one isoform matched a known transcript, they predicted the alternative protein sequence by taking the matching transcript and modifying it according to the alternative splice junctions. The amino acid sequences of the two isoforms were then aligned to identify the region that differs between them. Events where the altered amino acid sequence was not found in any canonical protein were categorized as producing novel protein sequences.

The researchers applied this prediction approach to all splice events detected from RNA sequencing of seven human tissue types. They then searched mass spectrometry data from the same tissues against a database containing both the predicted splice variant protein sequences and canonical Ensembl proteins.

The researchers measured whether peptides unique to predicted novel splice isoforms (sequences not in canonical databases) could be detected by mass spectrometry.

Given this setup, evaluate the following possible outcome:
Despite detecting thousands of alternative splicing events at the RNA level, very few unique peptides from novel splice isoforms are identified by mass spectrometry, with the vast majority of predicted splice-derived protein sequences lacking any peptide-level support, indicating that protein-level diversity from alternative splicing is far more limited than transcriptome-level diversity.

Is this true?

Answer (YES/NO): NO